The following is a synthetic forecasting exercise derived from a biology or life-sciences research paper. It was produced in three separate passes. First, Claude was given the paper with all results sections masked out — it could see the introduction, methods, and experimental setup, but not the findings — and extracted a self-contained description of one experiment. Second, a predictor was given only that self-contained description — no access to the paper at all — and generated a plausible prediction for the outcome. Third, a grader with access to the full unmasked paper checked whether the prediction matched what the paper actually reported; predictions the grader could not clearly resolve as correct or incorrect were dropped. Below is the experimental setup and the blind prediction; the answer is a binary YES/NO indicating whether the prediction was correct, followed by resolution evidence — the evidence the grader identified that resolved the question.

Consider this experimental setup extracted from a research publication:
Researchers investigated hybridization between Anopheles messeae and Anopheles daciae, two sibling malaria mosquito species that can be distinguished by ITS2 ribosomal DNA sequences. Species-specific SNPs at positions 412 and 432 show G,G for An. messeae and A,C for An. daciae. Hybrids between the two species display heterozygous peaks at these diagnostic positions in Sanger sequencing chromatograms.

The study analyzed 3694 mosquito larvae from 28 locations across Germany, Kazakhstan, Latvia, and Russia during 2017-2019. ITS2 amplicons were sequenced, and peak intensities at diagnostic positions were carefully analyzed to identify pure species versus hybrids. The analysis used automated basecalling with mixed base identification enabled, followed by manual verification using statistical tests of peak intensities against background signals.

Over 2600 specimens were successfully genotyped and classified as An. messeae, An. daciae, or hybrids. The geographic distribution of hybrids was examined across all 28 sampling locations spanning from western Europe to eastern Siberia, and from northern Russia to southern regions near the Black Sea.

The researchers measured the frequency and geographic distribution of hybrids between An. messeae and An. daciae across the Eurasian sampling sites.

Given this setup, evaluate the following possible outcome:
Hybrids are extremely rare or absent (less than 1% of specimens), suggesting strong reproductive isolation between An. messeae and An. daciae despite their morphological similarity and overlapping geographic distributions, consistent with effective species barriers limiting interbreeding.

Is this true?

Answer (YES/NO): NO